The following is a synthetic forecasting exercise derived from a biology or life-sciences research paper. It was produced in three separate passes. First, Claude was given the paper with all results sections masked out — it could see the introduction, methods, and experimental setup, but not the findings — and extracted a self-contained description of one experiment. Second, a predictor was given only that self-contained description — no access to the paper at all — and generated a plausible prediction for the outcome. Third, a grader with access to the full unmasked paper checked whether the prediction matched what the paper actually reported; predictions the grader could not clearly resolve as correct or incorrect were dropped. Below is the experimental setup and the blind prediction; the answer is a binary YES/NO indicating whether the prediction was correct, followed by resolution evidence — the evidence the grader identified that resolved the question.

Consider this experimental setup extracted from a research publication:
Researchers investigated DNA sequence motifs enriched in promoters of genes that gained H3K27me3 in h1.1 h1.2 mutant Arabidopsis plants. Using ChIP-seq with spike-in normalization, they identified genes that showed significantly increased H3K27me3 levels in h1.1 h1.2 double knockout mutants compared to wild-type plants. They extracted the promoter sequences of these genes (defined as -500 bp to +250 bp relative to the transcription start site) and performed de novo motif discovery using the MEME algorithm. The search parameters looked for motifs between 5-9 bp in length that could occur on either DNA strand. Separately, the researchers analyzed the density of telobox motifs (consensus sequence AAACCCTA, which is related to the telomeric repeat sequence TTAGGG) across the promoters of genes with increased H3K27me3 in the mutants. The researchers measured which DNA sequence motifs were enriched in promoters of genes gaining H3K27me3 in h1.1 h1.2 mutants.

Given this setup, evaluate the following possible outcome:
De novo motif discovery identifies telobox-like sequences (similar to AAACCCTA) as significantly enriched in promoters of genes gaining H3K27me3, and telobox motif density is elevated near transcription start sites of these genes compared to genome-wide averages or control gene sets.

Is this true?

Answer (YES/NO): YES